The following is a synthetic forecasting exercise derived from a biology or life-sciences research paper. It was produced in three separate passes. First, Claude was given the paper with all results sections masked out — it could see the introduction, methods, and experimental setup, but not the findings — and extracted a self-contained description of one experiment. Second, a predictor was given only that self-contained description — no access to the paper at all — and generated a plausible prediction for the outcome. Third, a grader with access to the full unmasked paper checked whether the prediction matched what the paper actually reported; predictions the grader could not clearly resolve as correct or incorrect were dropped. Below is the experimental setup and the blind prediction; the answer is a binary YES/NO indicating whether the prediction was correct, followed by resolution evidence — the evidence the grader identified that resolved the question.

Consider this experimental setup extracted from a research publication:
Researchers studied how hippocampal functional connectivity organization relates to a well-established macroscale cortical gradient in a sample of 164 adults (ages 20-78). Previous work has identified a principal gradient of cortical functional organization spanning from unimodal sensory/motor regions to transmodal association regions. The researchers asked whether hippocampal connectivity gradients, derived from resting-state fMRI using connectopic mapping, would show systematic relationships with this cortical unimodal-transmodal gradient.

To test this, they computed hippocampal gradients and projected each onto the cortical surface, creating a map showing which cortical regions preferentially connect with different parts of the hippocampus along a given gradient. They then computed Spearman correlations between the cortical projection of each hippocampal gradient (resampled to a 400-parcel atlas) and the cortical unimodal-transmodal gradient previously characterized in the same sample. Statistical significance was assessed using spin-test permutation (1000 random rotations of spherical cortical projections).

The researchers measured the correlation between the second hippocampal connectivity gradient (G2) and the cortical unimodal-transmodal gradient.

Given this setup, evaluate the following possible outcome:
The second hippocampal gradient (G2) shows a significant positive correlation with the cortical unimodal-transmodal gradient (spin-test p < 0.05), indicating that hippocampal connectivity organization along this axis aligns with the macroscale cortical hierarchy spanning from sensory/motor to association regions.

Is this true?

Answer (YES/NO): YES